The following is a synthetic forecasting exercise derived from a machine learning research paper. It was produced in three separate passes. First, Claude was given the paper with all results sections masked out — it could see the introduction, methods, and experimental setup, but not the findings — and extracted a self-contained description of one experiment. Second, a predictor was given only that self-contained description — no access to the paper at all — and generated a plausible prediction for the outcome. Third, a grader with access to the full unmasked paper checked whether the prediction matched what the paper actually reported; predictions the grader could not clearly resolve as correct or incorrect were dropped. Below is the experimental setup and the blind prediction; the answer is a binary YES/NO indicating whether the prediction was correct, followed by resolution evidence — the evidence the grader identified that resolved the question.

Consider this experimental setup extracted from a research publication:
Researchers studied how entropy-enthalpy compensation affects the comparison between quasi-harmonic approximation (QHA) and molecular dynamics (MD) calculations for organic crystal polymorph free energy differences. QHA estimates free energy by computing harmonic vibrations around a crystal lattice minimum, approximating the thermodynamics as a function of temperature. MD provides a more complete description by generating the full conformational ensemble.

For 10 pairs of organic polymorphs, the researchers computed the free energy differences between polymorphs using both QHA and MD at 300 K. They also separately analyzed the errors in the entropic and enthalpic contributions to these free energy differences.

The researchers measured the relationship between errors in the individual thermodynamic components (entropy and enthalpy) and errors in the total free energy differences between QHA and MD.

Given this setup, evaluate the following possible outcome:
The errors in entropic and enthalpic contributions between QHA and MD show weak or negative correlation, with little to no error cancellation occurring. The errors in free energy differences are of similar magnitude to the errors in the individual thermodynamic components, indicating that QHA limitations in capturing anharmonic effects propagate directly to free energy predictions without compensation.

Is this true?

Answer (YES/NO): NO